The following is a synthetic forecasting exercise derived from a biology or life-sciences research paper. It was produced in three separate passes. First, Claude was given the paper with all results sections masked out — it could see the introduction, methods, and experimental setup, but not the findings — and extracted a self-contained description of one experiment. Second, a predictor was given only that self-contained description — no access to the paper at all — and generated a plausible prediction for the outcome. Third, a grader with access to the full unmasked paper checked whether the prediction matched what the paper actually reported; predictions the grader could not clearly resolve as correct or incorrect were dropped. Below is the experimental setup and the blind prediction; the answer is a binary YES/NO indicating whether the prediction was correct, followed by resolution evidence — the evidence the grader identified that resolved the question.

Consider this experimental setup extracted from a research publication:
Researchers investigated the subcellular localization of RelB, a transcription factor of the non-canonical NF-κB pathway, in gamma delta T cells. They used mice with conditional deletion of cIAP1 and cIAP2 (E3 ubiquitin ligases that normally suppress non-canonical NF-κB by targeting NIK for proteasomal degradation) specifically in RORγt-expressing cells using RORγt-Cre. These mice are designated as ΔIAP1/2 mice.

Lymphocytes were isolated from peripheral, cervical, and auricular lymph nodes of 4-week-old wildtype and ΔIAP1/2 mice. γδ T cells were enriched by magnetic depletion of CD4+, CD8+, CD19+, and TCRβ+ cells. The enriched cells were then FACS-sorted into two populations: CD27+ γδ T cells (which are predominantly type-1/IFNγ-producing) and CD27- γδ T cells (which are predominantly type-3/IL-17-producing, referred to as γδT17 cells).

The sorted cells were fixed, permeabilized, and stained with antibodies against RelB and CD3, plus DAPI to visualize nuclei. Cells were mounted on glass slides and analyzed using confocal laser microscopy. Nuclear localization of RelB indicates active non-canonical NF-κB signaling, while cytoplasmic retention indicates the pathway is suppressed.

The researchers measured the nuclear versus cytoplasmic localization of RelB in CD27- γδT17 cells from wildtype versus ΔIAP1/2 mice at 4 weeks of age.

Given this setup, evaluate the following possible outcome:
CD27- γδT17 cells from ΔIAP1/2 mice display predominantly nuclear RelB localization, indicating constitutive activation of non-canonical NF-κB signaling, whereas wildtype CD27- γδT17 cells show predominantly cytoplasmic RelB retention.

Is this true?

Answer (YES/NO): YES